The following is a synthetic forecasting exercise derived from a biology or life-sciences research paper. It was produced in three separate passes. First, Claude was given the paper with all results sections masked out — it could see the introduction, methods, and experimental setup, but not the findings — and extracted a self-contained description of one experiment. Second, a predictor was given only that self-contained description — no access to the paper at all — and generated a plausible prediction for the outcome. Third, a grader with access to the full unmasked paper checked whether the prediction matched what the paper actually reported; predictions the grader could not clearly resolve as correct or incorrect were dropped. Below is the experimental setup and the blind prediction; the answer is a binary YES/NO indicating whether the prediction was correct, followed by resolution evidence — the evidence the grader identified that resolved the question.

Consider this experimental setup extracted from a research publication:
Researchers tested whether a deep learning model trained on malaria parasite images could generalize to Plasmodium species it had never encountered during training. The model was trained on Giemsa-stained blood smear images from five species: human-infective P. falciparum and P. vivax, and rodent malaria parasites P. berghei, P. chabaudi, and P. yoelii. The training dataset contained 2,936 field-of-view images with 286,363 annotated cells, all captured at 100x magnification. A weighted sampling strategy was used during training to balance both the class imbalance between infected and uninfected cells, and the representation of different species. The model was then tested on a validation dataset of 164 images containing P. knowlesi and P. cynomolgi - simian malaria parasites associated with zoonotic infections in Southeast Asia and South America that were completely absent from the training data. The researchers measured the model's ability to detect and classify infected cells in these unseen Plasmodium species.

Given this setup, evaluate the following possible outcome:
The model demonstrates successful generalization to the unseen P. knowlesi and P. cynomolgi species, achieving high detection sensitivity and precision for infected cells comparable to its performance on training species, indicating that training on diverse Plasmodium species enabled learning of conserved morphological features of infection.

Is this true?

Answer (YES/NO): NO